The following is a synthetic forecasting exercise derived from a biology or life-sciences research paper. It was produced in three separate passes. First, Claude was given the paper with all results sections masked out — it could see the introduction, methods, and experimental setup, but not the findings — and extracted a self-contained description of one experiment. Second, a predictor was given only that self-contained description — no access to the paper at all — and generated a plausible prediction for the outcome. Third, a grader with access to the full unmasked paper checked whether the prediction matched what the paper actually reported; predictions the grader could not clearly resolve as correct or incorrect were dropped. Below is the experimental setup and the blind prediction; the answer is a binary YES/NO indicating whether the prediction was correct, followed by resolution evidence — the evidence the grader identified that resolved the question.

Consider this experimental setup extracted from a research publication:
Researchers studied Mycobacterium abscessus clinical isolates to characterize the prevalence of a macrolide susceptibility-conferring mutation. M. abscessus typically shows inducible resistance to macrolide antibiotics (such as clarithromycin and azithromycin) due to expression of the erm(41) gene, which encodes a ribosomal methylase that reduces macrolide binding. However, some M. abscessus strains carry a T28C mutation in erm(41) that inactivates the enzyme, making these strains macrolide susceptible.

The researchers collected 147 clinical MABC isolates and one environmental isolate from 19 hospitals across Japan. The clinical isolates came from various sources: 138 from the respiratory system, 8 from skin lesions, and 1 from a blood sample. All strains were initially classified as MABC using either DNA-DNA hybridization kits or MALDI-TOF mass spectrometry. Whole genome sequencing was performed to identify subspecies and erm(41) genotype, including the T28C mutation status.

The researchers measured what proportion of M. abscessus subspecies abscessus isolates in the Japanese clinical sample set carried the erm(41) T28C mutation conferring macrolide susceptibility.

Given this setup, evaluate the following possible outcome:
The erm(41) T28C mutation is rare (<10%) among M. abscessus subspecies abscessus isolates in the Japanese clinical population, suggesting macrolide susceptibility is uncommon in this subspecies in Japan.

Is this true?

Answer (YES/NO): NO